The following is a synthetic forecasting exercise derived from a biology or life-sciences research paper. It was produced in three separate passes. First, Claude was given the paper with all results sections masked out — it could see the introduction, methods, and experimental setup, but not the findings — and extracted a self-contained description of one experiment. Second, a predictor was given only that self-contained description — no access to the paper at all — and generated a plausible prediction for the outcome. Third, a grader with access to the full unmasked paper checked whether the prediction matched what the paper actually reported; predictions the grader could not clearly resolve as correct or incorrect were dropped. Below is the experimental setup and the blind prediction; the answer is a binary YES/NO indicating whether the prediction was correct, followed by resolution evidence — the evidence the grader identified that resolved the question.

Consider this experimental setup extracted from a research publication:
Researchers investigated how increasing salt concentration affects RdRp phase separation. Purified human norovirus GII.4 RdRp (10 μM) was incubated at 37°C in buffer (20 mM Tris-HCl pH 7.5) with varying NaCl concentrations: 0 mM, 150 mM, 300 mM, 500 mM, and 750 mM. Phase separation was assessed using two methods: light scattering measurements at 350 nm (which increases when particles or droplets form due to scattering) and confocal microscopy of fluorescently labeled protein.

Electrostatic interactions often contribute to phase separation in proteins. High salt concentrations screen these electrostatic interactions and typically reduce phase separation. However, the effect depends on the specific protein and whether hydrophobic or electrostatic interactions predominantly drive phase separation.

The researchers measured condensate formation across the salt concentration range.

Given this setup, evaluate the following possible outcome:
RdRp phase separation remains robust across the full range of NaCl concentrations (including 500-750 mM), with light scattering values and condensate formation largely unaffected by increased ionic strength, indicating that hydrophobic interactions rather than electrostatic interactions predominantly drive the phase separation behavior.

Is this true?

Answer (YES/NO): NO